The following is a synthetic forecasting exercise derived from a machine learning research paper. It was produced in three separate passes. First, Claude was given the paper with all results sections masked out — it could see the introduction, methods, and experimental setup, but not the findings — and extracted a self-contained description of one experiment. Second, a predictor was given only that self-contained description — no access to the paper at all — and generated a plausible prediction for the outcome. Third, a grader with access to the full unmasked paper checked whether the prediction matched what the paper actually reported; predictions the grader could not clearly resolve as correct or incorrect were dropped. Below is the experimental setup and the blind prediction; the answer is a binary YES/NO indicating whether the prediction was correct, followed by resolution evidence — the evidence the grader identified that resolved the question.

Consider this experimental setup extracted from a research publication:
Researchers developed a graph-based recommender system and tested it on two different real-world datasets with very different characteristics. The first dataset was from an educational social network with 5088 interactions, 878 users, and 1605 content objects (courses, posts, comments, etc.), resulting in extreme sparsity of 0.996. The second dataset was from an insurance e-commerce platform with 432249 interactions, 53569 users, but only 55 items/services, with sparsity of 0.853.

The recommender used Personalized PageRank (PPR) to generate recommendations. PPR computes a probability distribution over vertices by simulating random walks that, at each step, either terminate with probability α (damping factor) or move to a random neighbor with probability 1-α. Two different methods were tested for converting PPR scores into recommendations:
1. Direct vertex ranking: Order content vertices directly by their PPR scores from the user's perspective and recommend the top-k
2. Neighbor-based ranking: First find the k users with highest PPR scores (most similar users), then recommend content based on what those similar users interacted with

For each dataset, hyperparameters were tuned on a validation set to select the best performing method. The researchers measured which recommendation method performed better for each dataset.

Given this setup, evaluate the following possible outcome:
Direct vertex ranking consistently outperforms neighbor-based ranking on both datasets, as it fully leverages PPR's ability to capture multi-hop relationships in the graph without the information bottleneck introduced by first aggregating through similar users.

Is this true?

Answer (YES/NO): NO